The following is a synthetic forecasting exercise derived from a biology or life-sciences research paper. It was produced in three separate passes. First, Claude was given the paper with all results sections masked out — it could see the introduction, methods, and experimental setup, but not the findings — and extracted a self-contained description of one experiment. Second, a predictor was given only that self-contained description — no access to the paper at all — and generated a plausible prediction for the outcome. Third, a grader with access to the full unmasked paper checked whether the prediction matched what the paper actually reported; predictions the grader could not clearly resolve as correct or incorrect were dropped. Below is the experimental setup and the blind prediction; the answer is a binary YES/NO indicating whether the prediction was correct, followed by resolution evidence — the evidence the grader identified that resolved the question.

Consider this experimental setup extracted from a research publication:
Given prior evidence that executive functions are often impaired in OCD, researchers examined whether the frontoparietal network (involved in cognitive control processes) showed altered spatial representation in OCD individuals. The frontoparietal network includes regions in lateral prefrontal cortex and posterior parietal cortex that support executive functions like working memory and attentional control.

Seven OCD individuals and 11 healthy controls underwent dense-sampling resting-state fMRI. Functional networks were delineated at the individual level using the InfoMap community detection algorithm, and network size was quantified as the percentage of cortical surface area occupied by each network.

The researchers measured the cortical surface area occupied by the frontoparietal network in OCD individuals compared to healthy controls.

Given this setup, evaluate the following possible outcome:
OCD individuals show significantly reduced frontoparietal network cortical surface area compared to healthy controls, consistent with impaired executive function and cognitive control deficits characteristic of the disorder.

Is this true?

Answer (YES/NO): YES